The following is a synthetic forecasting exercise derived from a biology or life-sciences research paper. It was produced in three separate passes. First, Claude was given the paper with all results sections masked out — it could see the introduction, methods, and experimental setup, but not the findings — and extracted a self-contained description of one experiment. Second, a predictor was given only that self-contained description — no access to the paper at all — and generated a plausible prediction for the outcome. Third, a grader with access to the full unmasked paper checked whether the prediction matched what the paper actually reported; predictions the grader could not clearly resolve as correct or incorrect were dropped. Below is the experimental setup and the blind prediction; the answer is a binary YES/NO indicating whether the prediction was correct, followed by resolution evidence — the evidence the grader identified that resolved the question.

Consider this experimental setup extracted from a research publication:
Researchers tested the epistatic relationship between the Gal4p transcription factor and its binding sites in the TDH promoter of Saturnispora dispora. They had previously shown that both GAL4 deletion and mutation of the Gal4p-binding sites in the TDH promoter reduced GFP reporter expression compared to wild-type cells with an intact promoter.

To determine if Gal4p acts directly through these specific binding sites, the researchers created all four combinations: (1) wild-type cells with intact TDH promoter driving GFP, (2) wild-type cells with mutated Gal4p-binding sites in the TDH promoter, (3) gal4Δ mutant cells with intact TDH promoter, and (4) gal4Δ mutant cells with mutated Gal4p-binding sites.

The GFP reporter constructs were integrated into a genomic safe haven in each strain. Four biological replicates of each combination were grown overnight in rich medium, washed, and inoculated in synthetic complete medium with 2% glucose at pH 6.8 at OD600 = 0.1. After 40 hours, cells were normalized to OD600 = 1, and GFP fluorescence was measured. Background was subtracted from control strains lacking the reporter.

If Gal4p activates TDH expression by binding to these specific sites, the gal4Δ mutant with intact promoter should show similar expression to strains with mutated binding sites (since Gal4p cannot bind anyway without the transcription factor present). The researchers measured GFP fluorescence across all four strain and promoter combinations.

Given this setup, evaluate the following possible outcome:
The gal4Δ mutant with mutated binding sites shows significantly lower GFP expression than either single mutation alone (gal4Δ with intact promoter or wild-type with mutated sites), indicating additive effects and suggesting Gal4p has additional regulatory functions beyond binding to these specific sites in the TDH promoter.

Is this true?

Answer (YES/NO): NO